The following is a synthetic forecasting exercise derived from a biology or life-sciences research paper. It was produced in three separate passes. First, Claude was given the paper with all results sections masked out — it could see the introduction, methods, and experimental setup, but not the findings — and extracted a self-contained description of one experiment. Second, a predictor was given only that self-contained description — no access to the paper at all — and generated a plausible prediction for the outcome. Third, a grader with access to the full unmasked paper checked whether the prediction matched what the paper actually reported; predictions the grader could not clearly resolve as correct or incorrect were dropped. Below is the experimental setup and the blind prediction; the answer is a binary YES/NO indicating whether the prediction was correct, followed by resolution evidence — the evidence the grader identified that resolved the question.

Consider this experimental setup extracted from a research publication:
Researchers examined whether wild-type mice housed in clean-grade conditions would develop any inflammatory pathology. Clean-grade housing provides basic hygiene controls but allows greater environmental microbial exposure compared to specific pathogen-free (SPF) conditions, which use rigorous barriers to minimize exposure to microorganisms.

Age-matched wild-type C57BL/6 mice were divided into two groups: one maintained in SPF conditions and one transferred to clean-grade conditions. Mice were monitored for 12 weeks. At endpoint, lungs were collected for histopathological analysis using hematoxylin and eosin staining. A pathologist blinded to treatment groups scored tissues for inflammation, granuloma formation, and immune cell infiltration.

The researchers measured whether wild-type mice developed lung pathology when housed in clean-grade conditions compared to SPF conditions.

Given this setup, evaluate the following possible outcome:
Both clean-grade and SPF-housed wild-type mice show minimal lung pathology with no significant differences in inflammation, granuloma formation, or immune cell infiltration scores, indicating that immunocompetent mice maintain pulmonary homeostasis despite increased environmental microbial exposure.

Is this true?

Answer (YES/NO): YES